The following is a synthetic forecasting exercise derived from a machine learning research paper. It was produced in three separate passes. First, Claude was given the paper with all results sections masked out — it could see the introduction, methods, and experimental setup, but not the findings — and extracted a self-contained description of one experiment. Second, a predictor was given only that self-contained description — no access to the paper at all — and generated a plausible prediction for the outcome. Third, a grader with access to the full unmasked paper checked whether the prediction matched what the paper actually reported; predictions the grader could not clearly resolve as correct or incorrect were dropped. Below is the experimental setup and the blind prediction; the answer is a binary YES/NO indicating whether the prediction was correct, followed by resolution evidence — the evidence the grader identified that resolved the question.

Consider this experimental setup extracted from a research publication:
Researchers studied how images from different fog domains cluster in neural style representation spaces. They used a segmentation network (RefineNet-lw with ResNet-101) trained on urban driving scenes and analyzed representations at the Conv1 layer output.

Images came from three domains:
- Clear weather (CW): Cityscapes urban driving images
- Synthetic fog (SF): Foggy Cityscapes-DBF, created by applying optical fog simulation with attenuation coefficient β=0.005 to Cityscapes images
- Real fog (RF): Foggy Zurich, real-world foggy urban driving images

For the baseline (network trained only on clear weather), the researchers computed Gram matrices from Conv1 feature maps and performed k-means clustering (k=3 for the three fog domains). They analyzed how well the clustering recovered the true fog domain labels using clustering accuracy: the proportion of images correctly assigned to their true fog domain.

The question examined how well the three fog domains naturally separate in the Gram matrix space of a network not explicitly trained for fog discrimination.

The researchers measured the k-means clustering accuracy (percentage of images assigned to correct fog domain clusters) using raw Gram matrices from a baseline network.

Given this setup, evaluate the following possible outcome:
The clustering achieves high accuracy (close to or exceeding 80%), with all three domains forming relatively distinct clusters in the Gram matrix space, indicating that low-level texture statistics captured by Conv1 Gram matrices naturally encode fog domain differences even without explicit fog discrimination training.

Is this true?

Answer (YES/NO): NO